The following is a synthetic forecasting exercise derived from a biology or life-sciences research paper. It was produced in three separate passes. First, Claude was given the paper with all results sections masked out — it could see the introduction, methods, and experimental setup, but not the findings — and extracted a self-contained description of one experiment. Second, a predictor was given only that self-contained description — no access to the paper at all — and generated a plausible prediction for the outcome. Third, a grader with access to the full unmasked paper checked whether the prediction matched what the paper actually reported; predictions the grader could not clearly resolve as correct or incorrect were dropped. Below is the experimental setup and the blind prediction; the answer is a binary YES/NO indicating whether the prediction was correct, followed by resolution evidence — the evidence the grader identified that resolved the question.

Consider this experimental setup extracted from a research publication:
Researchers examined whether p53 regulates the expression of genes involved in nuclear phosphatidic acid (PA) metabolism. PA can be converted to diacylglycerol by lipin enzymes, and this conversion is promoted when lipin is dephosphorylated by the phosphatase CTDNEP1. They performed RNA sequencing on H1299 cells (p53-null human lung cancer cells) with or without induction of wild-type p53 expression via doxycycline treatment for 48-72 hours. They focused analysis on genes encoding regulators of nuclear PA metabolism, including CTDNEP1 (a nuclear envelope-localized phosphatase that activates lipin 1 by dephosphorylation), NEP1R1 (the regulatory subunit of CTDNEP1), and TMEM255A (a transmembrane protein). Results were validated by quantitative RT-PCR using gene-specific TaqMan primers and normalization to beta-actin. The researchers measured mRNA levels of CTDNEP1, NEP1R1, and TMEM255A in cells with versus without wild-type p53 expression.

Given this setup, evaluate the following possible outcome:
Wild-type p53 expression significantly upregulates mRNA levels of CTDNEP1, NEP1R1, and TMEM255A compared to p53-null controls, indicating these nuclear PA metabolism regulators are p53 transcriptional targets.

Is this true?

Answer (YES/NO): NO